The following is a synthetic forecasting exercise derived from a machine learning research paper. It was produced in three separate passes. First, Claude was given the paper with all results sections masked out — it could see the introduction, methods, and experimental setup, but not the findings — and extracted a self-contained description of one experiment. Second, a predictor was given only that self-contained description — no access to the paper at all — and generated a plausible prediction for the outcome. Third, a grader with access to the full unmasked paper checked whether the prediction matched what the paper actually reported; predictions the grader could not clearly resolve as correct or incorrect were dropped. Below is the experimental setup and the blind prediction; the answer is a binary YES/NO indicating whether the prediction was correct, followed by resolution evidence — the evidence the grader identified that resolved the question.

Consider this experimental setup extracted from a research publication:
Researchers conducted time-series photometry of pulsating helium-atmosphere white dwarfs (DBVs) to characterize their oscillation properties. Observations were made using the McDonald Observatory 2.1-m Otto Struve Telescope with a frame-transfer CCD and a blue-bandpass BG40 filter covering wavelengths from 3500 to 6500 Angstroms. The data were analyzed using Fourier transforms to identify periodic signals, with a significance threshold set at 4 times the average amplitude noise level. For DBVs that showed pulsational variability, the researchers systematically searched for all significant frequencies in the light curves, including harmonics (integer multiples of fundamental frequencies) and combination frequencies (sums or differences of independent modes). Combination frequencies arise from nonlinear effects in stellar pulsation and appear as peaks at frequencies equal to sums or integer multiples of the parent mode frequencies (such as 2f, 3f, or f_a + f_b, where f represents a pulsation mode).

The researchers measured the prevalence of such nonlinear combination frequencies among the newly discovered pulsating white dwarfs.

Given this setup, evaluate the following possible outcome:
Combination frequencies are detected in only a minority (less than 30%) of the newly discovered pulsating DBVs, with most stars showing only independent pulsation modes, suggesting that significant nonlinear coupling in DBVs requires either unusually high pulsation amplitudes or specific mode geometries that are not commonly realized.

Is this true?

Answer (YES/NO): NO